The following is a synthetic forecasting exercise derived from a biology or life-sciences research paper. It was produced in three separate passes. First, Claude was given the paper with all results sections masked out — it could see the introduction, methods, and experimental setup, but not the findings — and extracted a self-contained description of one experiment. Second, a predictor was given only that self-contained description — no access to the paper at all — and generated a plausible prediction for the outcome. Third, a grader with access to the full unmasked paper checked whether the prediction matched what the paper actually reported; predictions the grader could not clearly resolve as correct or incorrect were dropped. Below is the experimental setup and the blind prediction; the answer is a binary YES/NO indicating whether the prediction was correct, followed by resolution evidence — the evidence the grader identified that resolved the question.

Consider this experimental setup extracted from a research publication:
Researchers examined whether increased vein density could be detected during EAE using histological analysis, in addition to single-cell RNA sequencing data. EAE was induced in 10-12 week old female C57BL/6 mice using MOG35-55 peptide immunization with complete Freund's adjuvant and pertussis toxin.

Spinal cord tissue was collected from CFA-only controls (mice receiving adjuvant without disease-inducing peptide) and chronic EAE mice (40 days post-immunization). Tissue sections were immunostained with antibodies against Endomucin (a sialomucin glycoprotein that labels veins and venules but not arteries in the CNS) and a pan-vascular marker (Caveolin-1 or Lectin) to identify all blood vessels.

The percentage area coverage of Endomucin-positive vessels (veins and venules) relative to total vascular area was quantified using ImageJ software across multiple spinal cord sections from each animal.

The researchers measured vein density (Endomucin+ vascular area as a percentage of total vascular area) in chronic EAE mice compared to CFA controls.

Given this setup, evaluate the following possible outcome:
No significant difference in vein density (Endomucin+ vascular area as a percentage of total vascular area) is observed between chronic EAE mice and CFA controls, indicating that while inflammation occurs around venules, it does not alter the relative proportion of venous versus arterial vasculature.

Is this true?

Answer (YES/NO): YES